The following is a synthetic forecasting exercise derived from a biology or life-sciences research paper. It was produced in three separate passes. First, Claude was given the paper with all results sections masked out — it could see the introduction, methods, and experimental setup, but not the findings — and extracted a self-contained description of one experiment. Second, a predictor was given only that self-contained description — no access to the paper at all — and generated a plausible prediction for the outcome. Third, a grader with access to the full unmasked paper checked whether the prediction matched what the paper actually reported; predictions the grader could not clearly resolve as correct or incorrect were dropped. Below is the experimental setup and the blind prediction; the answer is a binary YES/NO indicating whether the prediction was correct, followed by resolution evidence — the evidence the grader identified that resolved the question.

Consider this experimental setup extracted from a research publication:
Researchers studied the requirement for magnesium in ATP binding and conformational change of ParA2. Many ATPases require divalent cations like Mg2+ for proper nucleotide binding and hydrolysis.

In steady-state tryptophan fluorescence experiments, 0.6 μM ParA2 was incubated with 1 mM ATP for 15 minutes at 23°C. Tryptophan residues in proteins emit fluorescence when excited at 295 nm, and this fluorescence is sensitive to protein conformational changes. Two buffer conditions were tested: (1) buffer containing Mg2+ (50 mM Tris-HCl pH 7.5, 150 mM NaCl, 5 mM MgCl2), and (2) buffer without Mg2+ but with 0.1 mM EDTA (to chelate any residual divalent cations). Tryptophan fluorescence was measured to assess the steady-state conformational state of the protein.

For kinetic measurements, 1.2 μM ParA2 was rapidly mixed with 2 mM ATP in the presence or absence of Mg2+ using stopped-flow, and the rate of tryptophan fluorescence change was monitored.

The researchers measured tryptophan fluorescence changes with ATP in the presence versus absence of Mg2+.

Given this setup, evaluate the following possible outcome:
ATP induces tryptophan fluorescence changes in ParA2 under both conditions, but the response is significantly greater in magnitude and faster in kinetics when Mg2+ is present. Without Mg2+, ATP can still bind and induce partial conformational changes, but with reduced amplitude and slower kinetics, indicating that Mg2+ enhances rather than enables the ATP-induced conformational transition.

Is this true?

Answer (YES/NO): NO